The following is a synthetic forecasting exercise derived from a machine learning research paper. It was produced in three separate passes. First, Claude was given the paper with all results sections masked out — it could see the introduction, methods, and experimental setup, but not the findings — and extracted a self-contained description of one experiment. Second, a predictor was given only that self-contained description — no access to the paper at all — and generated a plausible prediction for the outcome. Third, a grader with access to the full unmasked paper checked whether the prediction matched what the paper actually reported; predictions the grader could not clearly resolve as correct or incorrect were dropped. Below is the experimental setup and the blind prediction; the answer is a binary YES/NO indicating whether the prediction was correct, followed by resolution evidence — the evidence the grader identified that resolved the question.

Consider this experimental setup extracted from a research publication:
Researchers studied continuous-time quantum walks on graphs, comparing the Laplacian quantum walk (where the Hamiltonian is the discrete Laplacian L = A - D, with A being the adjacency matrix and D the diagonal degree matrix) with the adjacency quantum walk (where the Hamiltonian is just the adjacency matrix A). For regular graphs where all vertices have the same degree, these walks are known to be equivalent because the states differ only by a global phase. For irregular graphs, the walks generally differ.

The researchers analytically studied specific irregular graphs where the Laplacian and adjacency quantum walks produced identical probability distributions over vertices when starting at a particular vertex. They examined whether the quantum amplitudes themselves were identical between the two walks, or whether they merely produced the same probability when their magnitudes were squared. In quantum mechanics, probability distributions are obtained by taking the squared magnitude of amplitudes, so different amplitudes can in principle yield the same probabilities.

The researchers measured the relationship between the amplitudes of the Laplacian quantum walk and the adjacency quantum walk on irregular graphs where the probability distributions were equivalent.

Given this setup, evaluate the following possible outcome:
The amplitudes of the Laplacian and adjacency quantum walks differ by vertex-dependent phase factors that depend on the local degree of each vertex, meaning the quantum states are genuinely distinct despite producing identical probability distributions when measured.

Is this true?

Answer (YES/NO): NO